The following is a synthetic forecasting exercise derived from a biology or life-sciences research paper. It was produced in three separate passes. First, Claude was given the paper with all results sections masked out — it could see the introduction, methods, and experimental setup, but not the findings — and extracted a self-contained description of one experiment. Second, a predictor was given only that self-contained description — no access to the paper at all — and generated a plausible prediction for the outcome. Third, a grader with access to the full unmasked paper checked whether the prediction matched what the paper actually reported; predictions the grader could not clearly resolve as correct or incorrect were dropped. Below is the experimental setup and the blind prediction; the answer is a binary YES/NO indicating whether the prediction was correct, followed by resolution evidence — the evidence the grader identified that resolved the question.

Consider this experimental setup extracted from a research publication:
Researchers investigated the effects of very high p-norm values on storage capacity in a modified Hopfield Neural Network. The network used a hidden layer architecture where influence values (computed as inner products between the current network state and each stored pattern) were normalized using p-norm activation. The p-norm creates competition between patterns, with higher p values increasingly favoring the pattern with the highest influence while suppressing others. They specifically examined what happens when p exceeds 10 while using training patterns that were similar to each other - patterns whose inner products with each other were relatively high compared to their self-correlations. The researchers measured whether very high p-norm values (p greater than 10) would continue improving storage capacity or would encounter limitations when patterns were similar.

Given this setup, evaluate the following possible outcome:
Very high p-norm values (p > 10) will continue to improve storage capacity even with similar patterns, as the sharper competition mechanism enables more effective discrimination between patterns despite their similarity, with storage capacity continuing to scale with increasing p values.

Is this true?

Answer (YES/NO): NO